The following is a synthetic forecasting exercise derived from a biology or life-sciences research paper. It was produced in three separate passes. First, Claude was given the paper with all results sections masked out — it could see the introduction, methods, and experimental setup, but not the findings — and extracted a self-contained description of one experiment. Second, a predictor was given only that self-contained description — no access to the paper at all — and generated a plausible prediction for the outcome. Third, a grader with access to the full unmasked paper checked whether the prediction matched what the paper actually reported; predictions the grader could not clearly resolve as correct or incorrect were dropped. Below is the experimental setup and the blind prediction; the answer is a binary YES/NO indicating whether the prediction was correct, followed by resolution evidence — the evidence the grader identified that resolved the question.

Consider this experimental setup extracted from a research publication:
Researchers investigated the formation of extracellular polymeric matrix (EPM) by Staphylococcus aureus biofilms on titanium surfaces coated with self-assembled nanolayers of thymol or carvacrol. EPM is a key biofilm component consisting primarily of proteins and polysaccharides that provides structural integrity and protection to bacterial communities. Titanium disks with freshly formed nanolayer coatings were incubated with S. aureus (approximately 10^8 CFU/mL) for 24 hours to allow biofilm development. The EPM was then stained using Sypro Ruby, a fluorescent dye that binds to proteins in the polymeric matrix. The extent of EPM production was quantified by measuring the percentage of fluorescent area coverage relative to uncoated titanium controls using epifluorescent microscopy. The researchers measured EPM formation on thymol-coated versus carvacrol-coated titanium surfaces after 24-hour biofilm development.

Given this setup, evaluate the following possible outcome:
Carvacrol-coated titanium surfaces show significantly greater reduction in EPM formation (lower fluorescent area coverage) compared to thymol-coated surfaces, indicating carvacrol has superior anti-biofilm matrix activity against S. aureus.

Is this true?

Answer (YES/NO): NO